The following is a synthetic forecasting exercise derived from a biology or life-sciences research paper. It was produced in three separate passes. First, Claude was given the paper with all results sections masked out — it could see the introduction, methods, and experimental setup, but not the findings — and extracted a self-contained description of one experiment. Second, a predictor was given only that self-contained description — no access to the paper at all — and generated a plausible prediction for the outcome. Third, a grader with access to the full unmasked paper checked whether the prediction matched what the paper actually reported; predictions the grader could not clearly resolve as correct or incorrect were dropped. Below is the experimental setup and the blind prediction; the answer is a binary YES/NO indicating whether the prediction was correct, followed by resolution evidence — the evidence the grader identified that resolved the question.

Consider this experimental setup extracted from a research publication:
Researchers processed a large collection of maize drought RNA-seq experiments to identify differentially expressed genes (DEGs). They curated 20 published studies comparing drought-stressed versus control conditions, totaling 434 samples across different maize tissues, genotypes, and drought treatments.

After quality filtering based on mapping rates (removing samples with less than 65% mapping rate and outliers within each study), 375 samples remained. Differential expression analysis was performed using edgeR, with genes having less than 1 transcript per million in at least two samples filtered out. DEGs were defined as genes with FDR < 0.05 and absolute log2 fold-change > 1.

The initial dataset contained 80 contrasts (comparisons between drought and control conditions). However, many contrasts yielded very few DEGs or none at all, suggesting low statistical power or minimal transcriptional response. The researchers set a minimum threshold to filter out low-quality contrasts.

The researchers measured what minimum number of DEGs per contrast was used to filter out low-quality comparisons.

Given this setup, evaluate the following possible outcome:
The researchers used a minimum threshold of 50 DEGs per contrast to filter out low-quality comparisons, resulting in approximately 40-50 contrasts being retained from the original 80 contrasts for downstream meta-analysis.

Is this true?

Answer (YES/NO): NO